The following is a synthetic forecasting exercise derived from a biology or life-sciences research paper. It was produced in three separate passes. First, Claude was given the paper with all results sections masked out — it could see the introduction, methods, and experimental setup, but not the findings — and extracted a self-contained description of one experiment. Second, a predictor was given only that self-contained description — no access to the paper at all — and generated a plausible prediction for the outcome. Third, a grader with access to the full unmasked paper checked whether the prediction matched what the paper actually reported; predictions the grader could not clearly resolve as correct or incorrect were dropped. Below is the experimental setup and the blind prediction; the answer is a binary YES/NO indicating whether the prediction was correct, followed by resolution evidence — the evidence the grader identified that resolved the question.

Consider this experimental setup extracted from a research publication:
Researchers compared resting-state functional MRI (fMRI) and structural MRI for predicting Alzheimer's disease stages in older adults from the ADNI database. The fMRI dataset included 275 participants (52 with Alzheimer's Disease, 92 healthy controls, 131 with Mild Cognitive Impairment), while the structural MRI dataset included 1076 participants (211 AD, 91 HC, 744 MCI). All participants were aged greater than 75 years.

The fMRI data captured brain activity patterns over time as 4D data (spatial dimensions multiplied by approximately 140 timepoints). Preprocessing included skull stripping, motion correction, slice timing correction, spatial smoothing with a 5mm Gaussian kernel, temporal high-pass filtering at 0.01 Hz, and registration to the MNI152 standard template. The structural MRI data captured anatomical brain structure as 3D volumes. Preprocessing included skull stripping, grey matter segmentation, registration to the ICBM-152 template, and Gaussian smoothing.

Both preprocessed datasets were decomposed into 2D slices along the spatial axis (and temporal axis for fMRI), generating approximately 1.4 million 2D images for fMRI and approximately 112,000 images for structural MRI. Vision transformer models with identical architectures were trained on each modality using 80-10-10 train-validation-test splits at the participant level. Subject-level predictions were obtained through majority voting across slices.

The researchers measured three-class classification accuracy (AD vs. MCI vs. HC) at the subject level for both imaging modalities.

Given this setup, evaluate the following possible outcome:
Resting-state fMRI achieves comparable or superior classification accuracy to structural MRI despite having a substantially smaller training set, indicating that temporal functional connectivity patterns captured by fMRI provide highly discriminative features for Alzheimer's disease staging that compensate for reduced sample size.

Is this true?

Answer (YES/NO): NO